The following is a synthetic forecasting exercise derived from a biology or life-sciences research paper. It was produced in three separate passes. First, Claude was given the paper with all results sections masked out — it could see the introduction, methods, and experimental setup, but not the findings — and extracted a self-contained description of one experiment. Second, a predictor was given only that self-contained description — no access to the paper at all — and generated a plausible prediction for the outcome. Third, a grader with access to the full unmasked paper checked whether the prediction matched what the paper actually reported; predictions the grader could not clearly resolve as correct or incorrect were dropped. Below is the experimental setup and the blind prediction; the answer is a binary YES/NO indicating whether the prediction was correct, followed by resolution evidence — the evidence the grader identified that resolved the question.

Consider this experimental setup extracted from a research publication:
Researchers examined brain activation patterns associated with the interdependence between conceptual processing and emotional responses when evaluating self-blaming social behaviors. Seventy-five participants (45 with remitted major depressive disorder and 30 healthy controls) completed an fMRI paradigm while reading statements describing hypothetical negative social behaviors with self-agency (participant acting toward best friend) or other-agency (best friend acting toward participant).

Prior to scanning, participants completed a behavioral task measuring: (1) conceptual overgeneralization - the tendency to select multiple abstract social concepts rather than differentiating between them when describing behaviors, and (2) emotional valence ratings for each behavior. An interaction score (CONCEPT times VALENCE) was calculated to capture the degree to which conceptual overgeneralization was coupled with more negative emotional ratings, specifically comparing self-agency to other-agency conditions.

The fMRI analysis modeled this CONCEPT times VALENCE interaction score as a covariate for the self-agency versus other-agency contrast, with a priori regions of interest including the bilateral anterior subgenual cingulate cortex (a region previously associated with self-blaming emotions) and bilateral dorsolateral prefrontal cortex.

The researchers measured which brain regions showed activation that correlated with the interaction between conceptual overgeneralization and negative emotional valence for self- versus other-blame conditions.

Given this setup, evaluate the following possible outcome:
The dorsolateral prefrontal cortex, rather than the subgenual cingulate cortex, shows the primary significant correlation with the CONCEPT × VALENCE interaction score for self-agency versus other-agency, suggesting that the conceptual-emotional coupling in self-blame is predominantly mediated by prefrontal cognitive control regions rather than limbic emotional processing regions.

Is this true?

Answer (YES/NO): NO